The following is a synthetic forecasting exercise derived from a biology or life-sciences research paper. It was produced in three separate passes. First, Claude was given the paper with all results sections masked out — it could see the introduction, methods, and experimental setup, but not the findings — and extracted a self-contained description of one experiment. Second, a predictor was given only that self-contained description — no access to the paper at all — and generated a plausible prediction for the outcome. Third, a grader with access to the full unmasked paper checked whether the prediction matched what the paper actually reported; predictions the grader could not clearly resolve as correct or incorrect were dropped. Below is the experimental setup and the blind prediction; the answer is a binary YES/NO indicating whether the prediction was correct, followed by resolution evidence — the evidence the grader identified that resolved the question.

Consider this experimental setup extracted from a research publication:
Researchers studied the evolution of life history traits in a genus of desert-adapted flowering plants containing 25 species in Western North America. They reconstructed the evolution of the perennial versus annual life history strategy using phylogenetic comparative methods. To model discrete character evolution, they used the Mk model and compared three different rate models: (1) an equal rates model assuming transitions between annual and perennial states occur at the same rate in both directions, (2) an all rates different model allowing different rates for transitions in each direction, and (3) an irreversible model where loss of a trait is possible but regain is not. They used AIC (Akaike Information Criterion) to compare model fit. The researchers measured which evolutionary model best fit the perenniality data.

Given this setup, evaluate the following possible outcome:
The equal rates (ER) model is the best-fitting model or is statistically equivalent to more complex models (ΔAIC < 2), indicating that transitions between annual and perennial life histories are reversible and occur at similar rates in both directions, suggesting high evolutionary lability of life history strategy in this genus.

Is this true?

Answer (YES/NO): NO